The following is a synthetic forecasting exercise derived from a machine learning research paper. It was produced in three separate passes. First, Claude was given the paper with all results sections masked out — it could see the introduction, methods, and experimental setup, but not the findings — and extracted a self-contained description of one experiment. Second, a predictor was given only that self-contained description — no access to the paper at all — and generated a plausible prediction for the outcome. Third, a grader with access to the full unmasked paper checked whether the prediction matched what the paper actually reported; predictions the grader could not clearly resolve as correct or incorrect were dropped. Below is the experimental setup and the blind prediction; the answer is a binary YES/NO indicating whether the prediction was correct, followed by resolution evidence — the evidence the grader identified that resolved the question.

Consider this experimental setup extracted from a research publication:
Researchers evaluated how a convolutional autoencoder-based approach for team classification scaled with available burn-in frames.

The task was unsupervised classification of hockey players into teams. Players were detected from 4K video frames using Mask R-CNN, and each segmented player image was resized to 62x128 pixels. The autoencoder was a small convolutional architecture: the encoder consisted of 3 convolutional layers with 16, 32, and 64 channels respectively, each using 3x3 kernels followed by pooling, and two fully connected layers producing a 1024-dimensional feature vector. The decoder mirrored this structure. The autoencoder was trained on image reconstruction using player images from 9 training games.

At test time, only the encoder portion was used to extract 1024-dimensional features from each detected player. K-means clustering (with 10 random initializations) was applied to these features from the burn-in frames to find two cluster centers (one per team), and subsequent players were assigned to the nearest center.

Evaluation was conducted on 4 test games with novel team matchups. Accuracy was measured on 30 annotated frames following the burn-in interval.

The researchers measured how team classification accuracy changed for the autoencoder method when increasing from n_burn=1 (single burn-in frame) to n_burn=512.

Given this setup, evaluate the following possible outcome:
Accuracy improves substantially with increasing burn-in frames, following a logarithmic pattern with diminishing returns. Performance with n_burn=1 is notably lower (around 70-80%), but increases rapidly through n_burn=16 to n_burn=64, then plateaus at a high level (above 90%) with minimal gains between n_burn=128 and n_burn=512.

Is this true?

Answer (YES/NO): NO